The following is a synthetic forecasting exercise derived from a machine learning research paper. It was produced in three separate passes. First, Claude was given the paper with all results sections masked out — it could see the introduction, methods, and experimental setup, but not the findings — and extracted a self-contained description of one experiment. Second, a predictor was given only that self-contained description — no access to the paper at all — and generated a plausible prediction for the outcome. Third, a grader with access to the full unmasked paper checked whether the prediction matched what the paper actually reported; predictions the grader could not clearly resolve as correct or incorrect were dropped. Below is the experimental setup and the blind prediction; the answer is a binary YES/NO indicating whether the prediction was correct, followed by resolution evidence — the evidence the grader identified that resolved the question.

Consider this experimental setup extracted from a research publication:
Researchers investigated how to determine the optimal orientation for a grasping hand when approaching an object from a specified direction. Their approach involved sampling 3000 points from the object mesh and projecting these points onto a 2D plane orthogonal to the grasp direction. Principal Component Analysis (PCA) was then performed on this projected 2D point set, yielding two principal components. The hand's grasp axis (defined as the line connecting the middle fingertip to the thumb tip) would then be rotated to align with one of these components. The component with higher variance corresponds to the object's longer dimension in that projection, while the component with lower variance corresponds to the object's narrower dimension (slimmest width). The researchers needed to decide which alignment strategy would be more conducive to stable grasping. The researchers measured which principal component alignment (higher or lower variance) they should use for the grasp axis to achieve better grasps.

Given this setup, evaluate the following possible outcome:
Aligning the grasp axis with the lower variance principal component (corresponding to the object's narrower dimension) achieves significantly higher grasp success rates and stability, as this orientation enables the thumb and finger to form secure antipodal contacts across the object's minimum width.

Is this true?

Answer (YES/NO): YES